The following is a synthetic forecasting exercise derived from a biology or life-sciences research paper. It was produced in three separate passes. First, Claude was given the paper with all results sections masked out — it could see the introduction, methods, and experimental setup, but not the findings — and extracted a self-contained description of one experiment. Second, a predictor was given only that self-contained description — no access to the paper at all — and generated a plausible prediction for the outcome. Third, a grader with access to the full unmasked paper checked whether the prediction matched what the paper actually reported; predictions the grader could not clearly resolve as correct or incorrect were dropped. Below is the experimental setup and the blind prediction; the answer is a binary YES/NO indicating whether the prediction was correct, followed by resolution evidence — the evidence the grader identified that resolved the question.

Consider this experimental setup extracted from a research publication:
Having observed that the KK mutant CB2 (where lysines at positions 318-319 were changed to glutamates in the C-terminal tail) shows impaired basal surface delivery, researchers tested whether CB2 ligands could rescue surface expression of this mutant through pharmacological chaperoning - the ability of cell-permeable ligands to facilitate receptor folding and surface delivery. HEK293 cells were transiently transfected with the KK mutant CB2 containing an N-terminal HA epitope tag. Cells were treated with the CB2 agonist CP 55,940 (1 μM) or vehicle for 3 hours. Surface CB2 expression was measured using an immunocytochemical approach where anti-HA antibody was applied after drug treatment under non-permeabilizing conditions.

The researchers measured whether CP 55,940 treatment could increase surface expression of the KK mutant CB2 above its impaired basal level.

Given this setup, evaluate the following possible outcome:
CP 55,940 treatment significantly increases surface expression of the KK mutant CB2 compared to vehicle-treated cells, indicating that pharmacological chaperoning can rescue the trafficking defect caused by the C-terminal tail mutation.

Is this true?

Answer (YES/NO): YES